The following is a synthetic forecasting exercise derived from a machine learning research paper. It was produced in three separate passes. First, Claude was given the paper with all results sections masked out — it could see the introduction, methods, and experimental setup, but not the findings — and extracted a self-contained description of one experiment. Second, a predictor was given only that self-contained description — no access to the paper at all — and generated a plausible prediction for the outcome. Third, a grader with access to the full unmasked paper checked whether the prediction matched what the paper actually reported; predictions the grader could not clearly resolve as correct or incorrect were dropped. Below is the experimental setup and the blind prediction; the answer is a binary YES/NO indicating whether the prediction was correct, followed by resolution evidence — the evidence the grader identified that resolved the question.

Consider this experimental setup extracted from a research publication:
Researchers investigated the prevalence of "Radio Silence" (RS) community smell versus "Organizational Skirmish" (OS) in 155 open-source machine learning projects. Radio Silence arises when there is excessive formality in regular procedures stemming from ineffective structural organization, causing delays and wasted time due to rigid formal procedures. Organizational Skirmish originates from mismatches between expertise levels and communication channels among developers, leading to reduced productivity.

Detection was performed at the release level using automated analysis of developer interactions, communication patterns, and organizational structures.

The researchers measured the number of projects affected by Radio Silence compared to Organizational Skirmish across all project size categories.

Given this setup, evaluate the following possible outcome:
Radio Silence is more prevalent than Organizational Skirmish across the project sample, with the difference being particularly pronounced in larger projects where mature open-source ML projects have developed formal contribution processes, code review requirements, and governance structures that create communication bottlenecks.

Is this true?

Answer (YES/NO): NO